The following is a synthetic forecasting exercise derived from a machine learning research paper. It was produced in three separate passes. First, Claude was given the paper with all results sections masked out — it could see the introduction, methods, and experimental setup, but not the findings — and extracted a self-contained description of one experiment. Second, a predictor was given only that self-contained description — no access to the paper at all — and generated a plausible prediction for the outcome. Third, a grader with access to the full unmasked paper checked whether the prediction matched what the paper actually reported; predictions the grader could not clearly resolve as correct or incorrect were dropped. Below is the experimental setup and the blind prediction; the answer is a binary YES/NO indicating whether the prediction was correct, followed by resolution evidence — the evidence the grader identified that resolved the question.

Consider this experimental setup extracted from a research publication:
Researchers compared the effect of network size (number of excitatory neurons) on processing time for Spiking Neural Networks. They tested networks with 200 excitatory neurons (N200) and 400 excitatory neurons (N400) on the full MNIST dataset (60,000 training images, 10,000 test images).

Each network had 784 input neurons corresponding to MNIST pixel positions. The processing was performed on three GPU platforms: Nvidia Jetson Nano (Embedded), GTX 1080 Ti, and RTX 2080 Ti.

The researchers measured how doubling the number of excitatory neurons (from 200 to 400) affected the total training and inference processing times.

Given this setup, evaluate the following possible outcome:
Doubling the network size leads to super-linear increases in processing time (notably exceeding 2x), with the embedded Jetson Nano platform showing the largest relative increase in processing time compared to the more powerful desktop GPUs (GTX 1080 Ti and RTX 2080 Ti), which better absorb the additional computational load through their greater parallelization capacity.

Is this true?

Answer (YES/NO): NO